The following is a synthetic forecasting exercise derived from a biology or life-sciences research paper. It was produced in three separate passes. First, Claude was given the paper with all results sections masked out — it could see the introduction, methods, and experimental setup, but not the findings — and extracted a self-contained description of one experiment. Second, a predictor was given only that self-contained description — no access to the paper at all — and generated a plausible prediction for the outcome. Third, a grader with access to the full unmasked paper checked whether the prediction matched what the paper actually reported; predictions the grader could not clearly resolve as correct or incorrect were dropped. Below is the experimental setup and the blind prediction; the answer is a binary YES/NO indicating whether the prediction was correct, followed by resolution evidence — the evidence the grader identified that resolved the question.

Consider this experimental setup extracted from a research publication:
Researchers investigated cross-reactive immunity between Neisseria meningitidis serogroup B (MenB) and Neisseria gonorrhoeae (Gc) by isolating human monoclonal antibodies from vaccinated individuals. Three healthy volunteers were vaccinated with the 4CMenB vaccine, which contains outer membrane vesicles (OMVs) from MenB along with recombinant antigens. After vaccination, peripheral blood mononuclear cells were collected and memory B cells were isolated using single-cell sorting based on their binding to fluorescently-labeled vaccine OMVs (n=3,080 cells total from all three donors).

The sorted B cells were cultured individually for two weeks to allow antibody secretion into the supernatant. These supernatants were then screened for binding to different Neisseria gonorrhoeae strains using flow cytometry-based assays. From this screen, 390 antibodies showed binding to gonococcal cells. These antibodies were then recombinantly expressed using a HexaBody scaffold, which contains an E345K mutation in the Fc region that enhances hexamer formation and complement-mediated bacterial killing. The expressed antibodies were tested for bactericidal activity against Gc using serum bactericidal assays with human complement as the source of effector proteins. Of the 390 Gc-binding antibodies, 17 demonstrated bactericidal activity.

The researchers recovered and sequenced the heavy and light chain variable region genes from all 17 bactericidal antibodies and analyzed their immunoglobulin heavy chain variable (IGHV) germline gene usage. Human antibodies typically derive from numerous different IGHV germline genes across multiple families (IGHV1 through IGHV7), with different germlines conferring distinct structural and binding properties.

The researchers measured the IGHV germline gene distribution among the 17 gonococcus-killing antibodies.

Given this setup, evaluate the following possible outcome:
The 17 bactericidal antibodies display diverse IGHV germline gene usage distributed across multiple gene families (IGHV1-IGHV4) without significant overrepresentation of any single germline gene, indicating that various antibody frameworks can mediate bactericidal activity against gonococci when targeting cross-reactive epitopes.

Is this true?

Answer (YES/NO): NO